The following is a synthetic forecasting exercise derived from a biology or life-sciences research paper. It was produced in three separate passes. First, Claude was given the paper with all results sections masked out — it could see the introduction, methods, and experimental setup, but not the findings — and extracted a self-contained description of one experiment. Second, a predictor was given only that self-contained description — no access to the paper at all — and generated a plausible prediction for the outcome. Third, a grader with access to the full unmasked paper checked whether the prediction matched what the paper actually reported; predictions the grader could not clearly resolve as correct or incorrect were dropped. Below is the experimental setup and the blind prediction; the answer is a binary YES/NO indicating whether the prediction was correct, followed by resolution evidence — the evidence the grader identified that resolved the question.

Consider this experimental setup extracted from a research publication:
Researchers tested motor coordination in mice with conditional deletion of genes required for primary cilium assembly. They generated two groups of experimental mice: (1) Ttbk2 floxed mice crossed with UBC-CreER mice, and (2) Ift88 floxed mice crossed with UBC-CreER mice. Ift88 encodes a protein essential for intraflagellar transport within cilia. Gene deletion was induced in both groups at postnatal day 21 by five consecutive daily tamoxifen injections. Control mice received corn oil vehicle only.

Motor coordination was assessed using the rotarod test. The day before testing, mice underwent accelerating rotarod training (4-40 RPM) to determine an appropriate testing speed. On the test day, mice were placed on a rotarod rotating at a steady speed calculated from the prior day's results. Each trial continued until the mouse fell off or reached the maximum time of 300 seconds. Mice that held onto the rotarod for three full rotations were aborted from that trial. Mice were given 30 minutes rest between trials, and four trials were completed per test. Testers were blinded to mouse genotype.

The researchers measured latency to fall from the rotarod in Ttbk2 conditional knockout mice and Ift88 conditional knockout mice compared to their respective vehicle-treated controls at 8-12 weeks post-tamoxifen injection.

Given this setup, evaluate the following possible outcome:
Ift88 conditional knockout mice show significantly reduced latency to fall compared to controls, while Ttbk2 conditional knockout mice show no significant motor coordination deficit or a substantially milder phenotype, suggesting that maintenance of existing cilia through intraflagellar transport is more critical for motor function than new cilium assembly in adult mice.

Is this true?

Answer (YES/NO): NO